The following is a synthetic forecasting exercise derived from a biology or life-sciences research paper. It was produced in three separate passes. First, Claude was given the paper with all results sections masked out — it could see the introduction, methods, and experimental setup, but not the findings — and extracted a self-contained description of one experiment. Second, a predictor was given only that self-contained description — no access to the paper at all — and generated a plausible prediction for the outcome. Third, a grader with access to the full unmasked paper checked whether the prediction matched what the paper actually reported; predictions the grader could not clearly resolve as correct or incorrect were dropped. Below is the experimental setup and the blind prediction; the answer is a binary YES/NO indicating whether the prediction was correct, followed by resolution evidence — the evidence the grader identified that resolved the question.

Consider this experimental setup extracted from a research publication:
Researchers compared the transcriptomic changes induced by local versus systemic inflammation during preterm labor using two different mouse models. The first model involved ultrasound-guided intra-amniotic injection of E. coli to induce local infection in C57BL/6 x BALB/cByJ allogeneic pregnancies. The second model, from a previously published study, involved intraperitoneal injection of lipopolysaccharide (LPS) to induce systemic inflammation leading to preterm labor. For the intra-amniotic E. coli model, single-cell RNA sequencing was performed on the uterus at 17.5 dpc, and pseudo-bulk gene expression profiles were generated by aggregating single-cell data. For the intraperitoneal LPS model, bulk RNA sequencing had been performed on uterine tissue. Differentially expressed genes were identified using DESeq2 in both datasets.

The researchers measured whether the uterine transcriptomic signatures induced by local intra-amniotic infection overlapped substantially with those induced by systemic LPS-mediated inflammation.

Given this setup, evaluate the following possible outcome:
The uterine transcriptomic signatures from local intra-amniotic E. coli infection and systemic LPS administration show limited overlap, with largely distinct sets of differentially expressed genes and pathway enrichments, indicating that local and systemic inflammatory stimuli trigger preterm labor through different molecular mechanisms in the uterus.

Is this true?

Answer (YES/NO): NO